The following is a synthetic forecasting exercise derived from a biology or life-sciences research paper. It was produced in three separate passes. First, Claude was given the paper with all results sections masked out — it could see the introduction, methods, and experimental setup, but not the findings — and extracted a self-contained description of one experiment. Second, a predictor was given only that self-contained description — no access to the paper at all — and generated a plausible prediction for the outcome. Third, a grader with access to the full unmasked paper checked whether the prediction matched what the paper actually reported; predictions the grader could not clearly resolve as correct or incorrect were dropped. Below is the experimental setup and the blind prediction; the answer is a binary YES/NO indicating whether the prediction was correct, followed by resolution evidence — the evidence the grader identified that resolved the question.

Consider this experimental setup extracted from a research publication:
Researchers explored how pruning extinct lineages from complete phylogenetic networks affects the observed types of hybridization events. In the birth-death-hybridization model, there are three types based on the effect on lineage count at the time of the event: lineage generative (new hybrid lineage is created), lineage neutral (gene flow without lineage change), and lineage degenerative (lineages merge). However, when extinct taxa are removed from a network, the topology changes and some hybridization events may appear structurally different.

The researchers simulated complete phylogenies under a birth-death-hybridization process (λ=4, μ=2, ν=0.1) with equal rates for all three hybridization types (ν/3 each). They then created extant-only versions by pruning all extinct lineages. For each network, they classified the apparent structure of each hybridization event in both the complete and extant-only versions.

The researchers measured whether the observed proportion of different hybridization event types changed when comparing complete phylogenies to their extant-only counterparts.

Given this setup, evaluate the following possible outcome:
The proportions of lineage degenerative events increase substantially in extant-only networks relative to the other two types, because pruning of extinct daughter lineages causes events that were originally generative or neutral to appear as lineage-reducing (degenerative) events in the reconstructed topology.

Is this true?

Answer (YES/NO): NO